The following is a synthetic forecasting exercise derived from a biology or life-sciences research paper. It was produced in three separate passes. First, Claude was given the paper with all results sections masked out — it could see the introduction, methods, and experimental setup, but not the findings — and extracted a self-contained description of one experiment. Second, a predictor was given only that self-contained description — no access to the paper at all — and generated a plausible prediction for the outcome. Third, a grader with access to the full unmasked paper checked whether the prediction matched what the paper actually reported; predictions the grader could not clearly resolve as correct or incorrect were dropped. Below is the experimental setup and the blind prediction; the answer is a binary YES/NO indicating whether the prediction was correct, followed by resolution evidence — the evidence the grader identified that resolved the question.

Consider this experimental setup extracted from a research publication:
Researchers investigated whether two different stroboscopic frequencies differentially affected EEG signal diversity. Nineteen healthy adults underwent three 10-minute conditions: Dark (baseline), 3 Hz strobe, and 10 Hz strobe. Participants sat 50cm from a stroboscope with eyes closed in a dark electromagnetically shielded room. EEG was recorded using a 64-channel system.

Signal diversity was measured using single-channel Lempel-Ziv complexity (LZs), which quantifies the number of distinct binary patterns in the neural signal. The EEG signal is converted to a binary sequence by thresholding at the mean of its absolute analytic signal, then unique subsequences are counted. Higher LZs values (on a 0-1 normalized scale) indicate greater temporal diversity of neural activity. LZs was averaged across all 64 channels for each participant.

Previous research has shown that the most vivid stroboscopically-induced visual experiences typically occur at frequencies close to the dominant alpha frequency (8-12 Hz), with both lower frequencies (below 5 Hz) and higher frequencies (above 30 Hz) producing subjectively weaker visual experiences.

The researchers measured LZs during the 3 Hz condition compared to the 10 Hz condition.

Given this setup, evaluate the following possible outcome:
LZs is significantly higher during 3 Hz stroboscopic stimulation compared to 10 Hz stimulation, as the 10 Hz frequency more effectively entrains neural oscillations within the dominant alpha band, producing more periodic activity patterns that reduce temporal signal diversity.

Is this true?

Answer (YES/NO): NO